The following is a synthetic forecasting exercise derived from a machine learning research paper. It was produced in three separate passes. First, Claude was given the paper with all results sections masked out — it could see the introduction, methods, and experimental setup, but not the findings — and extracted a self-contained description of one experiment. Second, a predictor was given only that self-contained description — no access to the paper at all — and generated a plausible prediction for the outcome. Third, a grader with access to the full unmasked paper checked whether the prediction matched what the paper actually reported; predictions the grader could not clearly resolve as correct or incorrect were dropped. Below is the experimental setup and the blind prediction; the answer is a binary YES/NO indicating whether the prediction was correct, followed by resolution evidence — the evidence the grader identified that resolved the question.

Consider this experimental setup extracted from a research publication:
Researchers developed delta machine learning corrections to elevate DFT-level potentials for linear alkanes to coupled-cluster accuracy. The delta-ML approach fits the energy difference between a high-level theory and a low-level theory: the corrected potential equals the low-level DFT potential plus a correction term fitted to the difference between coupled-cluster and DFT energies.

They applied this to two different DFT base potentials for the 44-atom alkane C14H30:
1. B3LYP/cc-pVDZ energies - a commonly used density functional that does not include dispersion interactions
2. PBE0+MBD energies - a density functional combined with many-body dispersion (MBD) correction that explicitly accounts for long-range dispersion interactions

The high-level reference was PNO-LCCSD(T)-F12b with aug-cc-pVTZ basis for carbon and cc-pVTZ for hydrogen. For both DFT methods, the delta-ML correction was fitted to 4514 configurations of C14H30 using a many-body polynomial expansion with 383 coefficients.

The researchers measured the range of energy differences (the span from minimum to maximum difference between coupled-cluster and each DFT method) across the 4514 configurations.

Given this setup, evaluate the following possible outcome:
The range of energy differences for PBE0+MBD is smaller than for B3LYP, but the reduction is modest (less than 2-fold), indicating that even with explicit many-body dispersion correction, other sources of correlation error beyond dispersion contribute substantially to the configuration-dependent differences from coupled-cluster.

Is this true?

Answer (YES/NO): NO